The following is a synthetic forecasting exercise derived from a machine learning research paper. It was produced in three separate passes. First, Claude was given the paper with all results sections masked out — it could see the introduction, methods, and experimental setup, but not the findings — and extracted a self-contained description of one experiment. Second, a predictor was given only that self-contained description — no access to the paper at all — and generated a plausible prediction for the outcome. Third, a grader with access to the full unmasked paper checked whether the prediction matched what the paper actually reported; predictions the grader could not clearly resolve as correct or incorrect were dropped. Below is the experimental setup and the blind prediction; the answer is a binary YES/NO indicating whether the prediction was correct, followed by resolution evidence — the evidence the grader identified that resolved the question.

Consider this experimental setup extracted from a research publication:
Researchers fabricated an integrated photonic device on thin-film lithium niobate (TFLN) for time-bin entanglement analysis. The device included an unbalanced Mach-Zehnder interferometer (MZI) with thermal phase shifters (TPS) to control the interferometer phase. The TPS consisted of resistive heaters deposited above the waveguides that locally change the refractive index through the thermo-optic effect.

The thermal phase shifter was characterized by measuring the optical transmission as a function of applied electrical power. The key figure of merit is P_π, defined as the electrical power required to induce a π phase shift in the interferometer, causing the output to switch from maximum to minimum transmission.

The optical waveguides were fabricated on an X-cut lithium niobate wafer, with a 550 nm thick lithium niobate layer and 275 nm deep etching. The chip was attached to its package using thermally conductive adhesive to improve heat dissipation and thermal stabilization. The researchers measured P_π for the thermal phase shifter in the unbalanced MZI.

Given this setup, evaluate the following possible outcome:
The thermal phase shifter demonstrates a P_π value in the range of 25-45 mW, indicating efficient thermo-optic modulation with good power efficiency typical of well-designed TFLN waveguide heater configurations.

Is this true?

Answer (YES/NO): YES